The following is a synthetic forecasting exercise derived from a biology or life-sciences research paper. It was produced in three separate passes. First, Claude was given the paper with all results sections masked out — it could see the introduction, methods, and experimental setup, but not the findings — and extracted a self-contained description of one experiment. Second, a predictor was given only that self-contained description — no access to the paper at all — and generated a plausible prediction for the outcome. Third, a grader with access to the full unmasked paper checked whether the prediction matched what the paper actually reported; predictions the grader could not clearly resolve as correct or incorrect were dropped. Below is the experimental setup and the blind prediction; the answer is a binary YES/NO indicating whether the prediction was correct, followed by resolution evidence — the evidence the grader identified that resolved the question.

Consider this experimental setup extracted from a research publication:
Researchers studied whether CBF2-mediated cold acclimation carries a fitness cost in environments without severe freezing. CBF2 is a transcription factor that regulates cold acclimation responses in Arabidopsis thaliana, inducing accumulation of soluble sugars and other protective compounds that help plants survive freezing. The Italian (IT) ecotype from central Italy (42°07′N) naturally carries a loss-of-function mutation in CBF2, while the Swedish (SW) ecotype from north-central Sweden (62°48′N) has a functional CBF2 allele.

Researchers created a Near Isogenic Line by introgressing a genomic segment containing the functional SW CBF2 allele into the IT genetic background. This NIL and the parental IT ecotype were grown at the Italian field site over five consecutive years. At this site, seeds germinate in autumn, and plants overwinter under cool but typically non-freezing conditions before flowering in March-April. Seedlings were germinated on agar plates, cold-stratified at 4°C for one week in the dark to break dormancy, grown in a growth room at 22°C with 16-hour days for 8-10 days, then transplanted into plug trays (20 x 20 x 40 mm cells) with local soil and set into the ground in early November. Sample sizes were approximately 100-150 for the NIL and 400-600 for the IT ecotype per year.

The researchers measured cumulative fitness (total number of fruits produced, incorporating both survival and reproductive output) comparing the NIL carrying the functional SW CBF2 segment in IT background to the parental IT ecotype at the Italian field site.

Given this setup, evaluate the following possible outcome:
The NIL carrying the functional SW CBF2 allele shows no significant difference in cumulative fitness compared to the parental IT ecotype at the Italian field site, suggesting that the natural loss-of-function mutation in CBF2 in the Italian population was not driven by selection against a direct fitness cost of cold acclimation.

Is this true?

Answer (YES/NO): NO